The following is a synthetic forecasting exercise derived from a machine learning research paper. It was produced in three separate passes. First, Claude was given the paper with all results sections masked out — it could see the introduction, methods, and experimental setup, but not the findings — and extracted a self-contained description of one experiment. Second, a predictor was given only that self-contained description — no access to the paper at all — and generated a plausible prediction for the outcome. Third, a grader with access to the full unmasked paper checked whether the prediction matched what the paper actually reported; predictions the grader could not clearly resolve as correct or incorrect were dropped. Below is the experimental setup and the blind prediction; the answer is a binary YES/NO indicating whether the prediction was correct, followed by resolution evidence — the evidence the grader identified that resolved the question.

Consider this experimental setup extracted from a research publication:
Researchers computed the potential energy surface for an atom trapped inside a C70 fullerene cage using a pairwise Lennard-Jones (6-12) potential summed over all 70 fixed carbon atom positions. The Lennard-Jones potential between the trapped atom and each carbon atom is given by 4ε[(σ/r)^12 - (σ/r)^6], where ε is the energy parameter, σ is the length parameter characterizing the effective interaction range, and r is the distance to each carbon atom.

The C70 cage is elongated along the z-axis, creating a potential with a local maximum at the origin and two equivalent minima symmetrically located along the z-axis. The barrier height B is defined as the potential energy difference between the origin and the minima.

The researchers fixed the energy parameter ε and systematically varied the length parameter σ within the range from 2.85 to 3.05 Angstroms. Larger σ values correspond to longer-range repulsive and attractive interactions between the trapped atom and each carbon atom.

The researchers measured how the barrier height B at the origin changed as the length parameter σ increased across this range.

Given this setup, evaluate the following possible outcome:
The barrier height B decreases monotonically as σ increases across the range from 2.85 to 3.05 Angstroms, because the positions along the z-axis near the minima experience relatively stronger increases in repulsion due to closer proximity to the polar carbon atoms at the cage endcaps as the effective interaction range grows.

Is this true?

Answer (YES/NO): YES